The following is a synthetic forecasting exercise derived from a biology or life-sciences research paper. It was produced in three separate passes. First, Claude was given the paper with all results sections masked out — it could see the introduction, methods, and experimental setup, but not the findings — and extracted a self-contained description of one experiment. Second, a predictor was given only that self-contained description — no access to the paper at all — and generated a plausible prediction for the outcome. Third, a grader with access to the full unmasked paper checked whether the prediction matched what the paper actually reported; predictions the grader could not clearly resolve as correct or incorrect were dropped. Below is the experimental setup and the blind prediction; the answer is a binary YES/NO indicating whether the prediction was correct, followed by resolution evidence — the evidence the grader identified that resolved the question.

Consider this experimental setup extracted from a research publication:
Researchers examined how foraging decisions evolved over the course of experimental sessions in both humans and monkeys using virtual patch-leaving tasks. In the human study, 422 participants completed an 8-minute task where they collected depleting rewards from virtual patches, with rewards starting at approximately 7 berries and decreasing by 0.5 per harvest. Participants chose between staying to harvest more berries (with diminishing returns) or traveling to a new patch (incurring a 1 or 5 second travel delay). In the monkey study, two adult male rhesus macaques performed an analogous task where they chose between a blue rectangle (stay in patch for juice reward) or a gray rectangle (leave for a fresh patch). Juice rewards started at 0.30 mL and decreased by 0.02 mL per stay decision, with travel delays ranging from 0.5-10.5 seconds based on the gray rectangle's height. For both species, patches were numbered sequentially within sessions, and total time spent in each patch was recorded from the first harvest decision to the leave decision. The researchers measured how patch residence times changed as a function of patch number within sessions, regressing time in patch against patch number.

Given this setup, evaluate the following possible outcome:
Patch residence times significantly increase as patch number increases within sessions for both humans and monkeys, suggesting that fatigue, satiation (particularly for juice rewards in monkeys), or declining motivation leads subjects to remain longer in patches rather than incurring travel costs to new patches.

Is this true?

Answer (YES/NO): NO